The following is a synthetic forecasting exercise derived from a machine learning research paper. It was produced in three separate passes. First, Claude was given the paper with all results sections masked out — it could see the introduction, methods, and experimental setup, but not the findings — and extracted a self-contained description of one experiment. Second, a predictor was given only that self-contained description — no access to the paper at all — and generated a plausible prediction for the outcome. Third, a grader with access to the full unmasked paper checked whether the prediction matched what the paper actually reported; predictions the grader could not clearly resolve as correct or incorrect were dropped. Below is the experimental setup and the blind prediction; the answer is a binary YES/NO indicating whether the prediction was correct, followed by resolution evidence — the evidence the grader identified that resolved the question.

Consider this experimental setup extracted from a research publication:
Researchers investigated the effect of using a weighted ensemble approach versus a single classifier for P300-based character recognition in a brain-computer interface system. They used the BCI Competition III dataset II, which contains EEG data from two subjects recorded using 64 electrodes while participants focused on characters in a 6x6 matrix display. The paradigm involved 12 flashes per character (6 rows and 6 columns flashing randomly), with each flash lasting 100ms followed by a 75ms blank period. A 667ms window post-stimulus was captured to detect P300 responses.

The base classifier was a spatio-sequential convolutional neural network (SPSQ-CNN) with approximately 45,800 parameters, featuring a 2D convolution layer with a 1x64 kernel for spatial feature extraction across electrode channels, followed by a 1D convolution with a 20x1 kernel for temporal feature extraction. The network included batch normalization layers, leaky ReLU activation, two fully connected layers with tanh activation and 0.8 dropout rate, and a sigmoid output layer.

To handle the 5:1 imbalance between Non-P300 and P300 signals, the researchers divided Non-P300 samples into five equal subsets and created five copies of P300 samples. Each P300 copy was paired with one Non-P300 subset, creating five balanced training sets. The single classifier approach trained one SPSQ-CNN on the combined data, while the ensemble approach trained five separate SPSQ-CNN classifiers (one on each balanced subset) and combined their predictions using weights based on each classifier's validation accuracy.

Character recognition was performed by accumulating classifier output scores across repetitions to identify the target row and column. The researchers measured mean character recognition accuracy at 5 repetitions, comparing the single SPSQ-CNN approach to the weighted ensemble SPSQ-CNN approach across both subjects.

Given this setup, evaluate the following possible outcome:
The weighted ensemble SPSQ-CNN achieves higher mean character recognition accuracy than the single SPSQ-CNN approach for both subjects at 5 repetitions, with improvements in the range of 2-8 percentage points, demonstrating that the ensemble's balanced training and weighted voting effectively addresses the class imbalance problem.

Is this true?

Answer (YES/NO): NO